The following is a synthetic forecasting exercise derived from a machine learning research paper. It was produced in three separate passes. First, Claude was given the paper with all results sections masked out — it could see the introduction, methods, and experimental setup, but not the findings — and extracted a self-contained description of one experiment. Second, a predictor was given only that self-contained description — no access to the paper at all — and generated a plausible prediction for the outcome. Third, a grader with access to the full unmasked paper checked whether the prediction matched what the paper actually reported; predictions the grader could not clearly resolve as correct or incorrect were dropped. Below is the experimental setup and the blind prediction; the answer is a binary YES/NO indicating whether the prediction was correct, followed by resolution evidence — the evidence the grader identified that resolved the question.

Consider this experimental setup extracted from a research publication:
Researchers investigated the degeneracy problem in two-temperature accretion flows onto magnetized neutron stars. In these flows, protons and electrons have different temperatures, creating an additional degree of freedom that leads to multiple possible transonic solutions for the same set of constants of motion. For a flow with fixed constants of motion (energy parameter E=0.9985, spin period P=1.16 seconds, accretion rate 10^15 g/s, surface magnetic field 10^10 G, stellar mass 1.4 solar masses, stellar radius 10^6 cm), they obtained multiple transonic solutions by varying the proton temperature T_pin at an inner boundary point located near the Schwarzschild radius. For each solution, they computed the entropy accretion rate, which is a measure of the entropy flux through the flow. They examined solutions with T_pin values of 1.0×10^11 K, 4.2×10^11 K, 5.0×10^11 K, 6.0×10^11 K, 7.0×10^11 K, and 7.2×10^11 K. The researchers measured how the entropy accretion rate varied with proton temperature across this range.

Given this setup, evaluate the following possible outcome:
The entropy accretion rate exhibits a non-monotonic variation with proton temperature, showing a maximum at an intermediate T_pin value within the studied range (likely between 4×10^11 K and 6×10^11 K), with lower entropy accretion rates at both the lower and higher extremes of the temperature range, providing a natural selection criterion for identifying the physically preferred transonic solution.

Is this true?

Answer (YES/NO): YES